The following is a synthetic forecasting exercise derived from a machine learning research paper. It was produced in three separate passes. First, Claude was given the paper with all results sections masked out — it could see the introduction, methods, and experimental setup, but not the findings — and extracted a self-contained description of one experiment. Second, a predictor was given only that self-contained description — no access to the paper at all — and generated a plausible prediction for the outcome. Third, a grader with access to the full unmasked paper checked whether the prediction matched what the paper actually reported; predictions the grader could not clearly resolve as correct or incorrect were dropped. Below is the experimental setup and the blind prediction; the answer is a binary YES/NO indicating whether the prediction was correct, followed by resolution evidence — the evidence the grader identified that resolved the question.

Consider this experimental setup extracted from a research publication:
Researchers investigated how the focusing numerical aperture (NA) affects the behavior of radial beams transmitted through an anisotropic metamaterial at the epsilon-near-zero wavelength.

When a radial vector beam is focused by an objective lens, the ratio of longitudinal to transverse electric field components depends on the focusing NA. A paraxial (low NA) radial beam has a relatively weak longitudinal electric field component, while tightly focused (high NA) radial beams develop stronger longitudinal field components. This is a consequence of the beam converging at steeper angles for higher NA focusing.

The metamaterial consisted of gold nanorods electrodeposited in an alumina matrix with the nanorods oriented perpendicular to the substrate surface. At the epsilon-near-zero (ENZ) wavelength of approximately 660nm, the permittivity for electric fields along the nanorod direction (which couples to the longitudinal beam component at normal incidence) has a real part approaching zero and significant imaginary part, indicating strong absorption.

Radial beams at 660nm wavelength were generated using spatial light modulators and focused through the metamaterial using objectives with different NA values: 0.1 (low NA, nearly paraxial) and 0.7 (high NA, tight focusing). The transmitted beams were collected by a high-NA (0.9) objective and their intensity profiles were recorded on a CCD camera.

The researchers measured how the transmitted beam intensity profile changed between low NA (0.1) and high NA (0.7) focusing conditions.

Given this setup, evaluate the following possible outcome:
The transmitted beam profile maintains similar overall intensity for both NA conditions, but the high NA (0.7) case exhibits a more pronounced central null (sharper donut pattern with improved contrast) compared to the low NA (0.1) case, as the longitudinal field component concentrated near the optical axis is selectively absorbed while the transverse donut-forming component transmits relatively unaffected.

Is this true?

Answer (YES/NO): NO